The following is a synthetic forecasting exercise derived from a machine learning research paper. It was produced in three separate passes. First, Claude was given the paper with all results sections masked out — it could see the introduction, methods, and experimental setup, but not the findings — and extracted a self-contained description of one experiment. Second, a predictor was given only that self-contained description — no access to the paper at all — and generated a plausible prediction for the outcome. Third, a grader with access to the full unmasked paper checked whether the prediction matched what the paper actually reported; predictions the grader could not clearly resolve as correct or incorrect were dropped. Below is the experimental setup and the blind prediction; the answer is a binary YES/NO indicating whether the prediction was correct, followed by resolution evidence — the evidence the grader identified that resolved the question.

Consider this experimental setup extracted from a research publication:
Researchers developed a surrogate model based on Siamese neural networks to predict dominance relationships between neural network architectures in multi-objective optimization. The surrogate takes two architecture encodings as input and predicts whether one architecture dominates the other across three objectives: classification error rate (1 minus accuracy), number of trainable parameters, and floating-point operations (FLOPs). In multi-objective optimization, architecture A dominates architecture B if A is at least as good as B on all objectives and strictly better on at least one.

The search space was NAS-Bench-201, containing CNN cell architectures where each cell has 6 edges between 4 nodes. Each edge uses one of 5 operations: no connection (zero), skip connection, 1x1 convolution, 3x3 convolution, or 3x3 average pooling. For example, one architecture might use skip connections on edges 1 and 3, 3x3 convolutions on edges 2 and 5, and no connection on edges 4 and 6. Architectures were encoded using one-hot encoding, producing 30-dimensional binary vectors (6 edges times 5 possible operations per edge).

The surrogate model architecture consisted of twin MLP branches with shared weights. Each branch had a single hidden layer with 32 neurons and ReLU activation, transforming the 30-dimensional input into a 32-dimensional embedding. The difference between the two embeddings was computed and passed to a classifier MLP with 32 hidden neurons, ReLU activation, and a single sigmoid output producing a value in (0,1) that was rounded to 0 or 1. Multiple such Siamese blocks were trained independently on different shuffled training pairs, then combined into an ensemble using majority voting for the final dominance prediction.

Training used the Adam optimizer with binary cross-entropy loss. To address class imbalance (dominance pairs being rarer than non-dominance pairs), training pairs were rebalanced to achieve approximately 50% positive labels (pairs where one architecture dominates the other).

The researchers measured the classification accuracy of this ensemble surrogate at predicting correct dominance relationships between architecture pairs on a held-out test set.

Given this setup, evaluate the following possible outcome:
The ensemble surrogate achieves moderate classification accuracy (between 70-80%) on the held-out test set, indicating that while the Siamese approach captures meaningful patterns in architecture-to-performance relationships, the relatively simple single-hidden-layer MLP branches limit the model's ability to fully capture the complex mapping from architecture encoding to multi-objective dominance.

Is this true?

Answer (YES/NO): NO